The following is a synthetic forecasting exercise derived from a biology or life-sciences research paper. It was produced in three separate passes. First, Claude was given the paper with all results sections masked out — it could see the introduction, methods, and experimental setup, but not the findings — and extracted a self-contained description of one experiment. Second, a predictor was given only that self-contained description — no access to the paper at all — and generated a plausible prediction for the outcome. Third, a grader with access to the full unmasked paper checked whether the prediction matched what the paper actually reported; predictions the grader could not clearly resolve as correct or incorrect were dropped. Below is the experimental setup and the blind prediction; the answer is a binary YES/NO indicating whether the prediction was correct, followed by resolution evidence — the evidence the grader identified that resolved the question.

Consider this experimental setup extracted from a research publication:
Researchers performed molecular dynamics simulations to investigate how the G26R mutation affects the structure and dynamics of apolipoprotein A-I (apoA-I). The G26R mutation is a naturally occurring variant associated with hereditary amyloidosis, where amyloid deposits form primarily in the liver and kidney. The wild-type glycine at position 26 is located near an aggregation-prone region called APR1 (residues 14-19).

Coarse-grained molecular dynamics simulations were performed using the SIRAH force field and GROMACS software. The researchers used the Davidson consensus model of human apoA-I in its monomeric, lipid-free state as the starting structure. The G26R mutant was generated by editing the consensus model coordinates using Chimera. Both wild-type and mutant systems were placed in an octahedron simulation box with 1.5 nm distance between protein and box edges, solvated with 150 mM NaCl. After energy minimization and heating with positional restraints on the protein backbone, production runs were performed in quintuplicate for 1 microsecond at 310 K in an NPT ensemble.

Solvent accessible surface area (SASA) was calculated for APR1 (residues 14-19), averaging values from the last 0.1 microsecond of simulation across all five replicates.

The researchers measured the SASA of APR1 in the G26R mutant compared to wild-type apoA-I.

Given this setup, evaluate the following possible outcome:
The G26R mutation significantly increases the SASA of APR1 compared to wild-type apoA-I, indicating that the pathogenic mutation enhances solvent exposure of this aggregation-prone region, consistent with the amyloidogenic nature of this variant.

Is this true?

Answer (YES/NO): YES